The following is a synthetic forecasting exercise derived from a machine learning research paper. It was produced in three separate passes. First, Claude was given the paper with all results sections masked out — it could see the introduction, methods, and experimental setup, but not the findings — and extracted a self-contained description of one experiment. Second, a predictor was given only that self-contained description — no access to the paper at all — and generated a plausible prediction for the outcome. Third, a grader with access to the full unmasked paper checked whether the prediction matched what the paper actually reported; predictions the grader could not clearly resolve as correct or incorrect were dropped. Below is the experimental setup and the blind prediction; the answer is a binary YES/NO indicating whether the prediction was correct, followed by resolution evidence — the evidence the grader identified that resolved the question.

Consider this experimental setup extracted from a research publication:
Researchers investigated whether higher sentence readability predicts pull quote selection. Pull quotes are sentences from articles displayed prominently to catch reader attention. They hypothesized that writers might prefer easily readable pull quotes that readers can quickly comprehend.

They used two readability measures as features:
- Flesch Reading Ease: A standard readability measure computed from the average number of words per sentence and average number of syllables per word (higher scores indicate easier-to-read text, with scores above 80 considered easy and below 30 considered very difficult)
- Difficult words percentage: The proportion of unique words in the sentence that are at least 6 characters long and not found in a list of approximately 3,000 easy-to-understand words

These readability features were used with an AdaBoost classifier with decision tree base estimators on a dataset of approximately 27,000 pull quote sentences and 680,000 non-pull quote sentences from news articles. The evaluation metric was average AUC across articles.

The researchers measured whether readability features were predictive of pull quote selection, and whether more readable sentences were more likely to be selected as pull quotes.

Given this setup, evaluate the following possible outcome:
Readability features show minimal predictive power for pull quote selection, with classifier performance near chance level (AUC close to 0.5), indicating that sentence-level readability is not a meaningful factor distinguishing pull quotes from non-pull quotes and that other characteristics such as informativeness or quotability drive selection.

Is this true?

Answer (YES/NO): NO